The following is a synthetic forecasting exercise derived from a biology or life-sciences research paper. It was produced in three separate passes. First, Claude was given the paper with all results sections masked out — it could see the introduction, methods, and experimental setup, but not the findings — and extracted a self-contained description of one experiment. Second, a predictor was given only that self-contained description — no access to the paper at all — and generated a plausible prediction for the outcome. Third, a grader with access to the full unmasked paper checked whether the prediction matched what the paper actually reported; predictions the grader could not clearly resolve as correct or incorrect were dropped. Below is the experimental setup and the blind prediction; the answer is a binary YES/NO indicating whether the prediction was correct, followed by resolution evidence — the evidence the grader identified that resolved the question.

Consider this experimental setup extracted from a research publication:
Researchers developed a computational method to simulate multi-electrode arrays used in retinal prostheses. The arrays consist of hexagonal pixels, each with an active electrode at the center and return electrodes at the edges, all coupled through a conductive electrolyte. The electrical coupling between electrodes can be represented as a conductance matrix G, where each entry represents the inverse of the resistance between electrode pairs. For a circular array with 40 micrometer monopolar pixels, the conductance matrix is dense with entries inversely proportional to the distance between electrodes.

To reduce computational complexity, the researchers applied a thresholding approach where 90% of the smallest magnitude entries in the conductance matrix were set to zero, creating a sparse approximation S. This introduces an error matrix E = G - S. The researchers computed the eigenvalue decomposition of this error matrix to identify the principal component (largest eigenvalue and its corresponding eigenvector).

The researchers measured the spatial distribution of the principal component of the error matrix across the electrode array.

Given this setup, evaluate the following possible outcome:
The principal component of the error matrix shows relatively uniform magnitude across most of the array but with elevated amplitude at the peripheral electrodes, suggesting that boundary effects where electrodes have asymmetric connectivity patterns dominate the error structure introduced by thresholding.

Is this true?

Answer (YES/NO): NO